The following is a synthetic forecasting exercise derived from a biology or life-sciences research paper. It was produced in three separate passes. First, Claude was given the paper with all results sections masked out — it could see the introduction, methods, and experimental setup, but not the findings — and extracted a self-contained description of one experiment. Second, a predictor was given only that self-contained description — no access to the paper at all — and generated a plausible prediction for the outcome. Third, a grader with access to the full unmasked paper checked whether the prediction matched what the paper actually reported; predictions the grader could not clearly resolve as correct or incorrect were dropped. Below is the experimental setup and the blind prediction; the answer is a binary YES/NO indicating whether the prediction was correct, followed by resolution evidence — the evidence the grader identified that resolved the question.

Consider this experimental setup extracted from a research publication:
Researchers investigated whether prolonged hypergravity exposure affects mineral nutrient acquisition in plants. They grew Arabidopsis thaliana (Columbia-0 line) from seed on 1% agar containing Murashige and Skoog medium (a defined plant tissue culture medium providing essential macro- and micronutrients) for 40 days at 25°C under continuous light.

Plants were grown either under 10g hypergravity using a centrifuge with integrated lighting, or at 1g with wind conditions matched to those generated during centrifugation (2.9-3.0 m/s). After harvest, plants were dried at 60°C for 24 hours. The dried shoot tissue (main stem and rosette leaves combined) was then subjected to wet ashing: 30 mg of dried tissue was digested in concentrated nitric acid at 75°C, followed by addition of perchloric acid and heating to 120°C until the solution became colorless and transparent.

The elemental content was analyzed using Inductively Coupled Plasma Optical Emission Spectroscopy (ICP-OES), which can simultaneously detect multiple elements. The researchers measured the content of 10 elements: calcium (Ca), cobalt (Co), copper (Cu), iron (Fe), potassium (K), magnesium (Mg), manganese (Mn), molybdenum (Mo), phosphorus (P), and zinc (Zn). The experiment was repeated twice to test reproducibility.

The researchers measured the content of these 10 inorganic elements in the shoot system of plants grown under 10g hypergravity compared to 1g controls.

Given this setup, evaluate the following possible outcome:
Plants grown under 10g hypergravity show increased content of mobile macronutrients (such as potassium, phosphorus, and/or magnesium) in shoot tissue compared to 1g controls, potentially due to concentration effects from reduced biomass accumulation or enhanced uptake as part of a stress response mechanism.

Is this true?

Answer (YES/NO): NO